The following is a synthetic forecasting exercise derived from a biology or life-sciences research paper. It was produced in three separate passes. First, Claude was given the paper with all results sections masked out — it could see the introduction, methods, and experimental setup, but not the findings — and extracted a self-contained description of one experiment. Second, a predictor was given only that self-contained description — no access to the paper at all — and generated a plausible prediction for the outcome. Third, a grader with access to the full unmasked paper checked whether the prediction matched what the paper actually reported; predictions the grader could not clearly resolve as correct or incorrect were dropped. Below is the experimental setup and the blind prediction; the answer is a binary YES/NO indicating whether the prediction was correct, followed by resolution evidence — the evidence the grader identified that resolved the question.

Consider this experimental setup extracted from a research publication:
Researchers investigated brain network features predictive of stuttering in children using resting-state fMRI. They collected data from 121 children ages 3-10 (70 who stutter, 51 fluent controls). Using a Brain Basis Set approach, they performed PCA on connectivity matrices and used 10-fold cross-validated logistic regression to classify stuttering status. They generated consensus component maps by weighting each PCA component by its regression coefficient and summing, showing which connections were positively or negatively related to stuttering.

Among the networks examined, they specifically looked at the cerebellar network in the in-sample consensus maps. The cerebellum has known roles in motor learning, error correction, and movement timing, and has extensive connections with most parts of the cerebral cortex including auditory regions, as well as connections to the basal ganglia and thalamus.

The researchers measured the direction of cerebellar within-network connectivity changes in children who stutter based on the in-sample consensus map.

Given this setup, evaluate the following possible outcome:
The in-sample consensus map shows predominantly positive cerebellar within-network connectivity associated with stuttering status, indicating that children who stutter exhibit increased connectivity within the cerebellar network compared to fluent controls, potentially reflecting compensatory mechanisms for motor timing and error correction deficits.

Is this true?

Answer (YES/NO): NO